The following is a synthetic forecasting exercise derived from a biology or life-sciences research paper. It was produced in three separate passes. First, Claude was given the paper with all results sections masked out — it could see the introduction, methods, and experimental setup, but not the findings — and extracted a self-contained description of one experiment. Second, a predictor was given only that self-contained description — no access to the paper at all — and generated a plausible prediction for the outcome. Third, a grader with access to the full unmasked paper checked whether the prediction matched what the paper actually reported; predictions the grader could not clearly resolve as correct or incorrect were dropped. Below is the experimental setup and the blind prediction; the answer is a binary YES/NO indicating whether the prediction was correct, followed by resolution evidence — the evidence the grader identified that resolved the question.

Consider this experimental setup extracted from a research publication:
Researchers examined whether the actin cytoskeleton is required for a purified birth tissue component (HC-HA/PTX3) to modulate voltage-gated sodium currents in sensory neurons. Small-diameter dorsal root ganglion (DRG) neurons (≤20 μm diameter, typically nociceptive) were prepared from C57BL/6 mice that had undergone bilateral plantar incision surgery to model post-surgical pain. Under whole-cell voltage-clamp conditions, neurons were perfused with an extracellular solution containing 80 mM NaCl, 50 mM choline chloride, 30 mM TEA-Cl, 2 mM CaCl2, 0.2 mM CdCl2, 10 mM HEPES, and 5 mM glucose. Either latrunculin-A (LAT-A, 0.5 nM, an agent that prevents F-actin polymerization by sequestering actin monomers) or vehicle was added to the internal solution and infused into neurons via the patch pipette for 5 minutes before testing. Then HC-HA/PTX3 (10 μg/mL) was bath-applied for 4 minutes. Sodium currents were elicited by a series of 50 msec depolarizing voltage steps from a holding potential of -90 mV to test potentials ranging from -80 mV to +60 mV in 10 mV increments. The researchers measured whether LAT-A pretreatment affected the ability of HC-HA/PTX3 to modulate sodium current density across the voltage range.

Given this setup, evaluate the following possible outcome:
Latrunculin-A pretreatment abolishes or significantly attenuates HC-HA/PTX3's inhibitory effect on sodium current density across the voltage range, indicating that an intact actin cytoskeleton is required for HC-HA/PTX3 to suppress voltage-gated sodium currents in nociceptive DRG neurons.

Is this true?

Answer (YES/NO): YES